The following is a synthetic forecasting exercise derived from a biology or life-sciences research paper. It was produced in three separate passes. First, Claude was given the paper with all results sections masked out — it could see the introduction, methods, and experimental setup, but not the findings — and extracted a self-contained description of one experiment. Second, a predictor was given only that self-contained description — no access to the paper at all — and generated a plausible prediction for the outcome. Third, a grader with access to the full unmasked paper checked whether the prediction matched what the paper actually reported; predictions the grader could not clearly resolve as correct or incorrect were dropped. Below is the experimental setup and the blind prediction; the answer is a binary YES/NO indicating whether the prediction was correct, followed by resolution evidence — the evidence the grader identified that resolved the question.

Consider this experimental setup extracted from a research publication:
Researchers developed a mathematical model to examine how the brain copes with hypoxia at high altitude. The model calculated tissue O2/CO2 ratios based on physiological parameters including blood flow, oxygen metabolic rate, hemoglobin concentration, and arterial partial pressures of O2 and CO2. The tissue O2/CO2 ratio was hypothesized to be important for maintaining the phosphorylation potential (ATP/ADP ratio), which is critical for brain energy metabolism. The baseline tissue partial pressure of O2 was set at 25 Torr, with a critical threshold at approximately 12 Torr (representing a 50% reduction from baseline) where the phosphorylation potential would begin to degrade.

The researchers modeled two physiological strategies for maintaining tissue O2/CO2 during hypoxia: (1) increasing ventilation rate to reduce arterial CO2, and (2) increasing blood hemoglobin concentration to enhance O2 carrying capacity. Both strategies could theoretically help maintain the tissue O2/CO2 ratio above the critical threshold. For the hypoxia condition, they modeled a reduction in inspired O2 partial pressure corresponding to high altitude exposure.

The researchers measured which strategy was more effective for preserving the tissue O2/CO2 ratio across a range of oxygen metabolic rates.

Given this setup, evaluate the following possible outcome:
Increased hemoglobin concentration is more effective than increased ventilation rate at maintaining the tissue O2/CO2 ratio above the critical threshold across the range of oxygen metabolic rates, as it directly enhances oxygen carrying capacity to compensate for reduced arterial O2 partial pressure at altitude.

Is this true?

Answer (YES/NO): NO